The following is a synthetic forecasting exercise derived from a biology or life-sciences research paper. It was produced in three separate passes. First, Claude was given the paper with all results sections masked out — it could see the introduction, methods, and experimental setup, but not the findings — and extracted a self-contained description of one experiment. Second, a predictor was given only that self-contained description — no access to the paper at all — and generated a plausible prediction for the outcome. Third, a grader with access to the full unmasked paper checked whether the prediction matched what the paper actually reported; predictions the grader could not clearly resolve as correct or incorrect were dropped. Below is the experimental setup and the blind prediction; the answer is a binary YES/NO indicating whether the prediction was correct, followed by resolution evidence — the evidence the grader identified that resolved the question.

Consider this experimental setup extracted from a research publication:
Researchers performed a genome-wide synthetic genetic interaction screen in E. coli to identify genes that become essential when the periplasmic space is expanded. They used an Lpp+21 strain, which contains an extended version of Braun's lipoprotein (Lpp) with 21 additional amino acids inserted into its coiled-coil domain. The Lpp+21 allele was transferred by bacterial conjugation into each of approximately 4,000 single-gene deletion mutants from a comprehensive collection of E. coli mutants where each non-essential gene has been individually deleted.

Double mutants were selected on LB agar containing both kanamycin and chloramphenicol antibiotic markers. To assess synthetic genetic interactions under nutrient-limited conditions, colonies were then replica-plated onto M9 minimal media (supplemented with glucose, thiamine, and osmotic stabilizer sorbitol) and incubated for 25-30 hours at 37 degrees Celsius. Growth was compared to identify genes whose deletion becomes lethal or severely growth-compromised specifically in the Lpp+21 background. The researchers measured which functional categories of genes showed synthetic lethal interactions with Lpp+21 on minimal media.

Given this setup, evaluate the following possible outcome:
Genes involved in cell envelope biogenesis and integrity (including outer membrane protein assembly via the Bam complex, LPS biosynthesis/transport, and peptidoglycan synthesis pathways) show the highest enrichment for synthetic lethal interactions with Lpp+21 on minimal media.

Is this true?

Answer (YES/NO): NO